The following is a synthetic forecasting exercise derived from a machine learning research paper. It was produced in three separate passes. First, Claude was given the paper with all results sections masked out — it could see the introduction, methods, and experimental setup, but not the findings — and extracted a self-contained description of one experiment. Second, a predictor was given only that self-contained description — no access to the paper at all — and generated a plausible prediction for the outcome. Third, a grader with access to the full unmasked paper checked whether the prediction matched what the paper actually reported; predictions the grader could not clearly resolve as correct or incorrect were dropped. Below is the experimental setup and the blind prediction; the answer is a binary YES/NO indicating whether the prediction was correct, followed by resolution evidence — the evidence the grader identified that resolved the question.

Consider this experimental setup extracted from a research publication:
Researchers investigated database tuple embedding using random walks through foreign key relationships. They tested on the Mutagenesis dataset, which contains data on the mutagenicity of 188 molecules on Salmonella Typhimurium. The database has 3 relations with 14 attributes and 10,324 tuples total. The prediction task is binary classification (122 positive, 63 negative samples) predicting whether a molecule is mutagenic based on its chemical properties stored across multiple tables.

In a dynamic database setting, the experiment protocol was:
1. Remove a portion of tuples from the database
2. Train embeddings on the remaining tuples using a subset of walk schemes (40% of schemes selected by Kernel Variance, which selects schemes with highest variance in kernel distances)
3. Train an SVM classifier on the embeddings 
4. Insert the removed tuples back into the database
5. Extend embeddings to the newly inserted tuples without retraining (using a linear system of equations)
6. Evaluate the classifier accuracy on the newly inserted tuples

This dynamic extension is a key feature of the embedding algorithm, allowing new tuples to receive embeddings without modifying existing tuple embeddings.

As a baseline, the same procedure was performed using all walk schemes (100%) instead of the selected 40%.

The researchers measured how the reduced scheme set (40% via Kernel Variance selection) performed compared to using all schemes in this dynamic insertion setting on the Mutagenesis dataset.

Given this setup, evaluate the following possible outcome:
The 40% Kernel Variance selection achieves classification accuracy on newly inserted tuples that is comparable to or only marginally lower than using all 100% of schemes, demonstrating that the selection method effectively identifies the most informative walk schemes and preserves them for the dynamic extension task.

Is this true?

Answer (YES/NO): YES